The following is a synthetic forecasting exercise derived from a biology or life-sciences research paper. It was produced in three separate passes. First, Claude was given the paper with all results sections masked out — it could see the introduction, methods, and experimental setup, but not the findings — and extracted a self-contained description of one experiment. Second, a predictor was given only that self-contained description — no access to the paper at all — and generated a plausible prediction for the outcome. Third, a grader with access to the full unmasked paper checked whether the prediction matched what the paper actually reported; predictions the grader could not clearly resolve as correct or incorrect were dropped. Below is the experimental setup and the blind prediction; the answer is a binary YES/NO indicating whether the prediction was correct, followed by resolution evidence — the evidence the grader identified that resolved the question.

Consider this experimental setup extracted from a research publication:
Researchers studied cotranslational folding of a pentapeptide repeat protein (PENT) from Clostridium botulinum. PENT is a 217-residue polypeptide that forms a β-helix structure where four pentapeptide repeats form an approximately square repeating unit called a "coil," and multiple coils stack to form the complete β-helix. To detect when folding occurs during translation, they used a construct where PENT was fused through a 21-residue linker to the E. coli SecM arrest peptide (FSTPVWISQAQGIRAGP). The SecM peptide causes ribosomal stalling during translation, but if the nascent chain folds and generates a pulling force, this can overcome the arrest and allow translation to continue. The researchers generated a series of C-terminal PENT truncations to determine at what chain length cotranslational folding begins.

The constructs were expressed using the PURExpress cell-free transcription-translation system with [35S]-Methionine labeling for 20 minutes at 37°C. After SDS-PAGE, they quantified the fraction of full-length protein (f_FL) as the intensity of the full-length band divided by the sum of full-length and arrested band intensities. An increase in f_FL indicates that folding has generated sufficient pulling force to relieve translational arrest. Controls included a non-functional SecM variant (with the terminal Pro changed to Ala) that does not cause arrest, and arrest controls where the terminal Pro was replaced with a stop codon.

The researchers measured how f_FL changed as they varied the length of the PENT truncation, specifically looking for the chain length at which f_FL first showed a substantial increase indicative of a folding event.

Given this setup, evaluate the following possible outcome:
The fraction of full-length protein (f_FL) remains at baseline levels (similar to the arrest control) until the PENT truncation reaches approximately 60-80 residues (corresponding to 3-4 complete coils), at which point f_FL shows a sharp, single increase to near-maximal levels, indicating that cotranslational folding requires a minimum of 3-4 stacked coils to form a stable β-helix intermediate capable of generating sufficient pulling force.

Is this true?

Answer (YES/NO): NO